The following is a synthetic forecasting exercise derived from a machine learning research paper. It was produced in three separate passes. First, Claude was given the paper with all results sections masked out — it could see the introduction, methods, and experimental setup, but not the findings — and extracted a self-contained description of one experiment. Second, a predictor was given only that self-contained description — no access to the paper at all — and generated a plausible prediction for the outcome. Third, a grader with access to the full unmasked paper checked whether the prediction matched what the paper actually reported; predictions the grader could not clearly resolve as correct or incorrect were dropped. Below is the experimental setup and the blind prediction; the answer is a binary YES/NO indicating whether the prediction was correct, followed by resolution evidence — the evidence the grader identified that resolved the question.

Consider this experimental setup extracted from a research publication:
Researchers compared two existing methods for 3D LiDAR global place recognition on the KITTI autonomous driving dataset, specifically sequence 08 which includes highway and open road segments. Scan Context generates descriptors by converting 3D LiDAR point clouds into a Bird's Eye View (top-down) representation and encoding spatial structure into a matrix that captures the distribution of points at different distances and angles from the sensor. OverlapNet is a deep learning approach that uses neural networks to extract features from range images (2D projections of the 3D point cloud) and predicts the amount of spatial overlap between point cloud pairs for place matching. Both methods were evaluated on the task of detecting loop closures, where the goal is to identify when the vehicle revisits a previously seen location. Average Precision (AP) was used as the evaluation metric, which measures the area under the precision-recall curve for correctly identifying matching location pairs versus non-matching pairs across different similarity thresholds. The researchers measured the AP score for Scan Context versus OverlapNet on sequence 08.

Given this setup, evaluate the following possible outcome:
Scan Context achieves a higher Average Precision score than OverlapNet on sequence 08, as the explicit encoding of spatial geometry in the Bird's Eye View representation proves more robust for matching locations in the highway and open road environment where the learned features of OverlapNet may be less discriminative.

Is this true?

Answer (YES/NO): YES